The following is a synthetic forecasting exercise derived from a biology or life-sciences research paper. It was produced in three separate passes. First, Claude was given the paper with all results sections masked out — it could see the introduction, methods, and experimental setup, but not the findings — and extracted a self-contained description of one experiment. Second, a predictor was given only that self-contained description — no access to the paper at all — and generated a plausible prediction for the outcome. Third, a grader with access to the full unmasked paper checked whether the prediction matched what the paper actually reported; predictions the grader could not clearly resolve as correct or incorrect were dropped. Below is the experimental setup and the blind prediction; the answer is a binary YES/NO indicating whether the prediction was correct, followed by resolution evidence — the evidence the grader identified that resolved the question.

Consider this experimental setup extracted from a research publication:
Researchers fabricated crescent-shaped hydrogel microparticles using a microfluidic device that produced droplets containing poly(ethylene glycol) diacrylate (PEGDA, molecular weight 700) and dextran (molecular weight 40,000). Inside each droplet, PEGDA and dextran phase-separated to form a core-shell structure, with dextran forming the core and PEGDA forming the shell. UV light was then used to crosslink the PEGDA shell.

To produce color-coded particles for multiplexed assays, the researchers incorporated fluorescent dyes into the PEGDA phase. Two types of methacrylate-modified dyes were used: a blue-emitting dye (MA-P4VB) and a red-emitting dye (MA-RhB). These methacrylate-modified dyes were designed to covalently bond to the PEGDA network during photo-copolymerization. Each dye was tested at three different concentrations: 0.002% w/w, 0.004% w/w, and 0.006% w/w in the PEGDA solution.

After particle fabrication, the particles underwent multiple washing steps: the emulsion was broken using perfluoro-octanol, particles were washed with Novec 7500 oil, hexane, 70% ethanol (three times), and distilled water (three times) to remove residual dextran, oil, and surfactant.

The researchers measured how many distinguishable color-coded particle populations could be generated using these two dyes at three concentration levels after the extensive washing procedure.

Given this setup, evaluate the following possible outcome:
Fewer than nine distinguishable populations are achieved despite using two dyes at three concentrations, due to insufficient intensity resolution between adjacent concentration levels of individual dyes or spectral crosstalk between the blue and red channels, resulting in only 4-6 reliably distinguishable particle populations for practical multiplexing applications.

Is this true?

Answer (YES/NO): NO